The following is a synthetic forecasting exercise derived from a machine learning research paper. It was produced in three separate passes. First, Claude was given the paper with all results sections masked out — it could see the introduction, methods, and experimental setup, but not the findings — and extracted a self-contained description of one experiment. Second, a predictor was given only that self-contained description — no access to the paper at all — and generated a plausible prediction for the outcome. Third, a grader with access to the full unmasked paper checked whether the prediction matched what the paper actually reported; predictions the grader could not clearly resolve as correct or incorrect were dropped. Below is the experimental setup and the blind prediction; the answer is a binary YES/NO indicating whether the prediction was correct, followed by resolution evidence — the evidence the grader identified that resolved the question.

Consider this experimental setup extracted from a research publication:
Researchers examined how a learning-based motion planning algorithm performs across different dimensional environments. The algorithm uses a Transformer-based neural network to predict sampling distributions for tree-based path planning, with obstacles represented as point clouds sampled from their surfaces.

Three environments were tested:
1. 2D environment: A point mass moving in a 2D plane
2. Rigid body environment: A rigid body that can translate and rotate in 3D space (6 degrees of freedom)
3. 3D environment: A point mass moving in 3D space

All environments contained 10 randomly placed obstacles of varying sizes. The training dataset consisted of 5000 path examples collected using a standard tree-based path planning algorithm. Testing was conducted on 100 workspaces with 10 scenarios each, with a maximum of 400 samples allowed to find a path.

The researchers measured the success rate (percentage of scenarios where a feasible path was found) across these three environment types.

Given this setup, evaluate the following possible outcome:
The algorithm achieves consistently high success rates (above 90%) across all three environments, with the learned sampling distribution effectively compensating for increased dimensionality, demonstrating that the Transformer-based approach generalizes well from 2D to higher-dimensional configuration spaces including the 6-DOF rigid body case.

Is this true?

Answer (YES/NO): YES